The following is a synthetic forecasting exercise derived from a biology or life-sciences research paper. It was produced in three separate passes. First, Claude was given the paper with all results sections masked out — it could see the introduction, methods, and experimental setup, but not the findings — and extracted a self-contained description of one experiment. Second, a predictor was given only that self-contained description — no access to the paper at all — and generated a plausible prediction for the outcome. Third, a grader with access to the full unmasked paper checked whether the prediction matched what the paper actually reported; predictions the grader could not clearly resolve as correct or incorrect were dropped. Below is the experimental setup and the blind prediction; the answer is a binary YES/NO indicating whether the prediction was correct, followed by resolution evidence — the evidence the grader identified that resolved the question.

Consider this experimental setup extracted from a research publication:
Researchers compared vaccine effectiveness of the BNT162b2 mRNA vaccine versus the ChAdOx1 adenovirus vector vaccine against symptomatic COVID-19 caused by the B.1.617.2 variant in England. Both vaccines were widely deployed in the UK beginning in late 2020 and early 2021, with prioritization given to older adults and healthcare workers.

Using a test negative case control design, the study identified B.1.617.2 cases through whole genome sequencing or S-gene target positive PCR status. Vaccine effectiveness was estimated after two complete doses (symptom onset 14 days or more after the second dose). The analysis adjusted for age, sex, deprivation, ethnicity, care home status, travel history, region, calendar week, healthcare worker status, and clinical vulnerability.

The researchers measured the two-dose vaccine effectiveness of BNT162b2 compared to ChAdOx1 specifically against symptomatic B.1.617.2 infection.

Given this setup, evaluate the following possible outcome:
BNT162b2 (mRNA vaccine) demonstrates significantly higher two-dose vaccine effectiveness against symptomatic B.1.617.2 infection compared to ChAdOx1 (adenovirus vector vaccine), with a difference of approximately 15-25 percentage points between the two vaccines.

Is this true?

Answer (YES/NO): NO